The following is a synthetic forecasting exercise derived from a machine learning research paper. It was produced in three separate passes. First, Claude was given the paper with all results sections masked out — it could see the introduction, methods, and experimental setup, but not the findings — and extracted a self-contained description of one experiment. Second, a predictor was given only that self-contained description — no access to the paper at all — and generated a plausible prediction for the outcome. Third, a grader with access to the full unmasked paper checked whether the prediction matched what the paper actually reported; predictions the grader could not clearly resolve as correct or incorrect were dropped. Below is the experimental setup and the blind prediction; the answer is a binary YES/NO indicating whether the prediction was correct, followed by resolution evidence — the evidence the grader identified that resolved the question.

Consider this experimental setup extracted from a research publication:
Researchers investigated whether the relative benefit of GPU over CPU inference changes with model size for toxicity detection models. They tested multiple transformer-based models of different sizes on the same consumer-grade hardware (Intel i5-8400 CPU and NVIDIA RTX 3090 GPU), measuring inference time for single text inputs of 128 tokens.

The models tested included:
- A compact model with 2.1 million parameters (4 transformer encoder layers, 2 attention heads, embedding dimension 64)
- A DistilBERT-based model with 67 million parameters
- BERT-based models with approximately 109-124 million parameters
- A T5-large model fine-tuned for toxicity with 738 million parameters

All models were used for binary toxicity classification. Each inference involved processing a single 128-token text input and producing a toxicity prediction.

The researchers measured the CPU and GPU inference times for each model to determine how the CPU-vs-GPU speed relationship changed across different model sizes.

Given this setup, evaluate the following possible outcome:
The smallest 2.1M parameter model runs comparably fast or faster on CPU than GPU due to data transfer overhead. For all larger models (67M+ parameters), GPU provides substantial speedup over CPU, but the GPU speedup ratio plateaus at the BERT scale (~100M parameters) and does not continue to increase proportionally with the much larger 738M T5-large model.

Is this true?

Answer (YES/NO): NO